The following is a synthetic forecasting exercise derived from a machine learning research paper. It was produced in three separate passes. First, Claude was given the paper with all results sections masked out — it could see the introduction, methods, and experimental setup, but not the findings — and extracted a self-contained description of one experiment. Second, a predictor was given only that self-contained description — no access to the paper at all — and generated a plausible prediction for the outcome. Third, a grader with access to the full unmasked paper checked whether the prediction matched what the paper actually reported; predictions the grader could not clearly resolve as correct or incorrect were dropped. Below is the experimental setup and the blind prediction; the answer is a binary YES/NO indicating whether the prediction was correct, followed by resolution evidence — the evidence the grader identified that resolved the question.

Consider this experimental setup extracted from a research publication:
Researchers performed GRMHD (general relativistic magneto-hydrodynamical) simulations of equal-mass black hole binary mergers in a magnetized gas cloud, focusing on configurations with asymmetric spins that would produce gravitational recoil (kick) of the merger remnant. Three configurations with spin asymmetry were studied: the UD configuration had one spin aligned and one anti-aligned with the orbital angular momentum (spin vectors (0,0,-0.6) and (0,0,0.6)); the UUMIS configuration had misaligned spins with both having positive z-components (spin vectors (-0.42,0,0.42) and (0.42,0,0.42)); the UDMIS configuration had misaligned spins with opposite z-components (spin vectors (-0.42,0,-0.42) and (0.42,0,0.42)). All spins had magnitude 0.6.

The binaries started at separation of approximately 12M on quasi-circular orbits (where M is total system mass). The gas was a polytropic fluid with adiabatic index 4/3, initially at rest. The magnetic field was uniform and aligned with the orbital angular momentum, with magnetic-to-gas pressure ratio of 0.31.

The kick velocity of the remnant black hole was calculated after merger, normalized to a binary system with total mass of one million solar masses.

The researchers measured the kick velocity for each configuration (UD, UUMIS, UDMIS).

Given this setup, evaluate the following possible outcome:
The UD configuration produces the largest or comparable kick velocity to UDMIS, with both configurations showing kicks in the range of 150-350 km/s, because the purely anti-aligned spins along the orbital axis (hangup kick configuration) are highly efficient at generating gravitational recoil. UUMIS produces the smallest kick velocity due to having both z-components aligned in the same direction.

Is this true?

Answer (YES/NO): NO